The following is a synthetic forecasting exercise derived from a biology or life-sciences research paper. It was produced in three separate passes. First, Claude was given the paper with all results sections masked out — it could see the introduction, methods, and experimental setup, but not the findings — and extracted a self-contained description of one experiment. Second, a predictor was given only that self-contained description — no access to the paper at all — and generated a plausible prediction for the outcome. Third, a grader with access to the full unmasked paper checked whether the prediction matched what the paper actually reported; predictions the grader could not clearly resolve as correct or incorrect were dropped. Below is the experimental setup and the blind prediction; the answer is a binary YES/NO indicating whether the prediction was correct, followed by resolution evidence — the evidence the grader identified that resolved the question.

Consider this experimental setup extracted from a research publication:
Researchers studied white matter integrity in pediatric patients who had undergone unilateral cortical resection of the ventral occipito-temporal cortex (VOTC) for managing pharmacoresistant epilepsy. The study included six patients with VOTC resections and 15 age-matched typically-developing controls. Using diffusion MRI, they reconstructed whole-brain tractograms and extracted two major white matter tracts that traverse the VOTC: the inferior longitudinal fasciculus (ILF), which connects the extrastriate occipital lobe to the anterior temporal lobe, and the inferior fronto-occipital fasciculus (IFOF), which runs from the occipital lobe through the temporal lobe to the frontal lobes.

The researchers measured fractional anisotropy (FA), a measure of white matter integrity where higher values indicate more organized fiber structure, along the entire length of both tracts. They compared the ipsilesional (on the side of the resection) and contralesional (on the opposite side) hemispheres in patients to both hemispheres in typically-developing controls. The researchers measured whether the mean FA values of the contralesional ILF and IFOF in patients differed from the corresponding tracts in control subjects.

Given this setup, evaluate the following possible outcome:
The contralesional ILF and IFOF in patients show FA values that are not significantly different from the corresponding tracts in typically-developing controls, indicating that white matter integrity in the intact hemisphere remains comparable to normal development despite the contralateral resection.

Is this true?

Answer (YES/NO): YES